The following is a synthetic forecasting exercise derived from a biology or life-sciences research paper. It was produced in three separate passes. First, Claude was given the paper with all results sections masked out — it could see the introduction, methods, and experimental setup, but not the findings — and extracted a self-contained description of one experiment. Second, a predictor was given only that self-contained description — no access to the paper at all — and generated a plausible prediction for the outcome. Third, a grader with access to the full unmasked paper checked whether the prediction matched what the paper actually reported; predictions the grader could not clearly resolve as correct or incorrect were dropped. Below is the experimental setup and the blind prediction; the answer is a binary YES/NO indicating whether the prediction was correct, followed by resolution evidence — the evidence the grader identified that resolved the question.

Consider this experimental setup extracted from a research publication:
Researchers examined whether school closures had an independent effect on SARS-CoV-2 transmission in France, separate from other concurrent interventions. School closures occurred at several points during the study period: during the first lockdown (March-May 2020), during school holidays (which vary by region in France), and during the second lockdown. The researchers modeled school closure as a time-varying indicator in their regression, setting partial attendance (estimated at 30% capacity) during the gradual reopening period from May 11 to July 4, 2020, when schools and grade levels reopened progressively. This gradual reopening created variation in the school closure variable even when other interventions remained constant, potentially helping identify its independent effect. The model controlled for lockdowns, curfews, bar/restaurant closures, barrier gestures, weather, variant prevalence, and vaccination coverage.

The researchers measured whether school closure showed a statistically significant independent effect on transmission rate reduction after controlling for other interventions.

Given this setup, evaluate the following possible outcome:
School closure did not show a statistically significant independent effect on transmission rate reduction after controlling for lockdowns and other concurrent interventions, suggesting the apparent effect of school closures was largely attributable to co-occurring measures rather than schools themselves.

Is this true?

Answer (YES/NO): NO